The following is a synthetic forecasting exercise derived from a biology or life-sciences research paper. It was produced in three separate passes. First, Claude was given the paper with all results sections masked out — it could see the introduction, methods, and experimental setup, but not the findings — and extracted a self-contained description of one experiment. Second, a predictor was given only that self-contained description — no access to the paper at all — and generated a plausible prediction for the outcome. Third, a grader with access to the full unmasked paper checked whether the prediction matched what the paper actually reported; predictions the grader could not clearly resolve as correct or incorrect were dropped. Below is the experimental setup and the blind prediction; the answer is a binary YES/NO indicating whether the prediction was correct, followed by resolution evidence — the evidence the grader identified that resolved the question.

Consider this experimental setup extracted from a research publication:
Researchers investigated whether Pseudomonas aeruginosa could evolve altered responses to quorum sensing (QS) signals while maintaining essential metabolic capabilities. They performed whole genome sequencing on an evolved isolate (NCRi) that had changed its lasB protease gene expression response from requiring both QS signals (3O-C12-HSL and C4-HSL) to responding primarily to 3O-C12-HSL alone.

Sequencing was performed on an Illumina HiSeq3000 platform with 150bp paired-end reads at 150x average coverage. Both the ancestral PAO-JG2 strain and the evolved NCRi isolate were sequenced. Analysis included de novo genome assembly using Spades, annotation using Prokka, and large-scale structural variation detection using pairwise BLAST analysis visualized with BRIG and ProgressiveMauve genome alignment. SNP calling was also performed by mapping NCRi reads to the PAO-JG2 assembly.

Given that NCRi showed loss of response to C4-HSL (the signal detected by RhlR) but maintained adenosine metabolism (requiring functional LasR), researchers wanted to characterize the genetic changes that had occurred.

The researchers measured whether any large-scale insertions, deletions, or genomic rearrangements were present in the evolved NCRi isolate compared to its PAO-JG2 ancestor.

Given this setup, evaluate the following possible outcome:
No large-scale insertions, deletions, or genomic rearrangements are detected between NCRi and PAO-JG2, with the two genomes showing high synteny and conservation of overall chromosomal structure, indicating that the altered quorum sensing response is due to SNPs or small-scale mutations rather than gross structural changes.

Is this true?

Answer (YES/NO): NO